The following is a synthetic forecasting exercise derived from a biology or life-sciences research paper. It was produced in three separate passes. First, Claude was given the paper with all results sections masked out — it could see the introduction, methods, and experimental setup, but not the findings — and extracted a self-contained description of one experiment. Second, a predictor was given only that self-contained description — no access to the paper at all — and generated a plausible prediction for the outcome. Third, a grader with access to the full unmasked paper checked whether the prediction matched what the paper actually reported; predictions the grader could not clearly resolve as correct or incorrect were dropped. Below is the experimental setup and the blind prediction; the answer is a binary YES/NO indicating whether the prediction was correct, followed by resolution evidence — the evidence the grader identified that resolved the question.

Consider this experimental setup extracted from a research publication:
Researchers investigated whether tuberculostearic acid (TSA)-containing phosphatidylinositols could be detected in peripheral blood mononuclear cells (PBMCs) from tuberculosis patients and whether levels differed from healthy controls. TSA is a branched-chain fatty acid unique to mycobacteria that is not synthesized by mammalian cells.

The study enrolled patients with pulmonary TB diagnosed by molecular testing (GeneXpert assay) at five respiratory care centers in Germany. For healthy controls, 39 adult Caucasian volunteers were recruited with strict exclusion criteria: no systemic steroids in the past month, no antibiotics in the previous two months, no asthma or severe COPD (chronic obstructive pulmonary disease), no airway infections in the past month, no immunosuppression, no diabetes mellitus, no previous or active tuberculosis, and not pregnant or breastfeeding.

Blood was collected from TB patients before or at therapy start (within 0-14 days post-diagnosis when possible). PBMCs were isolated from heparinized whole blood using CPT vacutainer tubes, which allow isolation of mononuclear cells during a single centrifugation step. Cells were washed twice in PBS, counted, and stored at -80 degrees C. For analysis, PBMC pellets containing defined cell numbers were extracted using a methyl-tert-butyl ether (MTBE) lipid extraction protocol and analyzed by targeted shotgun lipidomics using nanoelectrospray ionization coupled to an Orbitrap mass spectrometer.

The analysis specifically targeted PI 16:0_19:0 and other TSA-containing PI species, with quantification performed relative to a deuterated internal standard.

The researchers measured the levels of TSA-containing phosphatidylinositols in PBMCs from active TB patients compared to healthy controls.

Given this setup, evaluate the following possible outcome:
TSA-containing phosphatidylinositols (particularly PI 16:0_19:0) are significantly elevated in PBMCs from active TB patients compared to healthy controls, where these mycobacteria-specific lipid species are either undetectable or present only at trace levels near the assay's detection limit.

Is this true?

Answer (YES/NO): NO